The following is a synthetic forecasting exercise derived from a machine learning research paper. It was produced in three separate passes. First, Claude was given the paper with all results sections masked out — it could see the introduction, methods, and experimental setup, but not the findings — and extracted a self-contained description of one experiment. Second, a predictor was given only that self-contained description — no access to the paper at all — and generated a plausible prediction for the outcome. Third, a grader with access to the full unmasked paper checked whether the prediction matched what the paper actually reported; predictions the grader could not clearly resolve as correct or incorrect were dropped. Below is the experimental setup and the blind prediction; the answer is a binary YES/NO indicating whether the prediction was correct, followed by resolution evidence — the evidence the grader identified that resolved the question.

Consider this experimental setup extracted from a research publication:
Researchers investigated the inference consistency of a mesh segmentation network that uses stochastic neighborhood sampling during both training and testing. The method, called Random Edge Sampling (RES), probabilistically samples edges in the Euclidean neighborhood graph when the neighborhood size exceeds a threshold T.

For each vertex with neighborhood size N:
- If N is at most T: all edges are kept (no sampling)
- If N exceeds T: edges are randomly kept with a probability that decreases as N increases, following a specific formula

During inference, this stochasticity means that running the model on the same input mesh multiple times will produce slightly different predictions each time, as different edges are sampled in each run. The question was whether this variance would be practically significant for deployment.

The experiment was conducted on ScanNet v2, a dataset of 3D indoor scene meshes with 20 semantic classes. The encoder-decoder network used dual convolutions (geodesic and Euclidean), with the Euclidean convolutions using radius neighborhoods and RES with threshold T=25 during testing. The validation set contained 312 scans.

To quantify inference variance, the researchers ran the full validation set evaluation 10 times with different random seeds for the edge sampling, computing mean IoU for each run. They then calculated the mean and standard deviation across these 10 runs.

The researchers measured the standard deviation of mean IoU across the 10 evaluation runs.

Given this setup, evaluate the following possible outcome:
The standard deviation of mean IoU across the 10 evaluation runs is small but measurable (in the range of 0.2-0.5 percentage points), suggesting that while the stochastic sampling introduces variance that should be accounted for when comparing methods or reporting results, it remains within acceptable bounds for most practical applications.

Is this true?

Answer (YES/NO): YES